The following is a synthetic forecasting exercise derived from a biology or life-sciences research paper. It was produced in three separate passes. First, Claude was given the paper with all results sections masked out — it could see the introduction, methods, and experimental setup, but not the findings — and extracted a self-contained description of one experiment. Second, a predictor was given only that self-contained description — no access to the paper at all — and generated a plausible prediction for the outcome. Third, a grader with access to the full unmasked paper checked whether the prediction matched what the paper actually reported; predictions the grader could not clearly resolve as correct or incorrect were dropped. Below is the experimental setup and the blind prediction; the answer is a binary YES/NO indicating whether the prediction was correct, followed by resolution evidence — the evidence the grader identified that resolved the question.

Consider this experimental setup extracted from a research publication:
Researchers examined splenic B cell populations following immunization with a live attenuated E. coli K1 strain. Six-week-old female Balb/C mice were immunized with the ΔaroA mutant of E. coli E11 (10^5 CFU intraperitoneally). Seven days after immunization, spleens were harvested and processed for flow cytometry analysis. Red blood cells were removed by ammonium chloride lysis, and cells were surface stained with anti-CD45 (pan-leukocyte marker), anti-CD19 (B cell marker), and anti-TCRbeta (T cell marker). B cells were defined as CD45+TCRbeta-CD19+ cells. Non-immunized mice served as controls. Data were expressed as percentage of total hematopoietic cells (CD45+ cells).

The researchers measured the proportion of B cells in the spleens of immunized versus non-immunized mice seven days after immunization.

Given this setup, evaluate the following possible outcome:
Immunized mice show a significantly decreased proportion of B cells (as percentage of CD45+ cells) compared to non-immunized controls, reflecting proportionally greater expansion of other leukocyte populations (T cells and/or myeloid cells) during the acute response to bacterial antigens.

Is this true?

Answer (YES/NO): NO